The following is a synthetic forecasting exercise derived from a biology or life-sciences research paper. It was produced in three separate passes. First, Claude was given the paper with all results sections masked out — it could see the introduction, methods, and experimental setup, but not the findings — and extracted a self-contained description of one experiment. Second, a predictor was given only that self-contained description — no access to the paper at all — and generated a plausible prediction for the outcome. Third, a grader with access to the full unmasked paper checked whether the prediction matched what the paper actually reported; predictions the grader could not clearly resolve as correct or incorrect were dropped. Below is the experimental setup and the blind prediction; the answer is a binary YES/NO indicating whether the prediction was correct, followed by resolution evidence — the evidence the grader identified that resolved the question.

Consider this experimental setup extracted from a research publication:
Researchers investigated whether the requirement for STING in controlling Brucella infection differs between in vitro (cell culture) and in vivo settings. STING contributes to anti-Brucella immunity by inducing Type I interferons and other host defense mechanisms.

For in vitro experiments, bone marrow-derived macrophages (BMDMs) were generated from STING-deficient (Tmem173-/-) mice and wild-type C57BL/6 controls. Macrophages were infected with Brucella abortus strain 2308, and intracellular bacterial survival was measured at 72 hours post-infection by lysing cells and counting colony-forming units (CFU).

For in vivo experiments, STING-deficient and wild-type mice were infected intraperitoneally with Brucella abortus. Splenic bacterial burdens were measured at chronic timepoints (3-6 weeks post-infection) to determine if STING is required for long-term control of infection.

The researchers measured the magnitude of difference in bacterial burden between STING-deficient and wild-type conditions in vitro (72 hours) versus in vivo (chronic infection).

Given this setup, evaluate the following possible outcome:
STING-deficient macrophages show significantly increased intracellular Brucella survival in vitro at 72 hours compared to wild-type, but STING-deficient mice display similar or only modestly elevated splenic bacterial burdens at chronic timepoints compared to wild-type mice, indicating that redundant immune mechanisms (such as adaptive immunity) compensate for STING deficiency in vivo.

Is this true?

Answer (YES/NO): NO